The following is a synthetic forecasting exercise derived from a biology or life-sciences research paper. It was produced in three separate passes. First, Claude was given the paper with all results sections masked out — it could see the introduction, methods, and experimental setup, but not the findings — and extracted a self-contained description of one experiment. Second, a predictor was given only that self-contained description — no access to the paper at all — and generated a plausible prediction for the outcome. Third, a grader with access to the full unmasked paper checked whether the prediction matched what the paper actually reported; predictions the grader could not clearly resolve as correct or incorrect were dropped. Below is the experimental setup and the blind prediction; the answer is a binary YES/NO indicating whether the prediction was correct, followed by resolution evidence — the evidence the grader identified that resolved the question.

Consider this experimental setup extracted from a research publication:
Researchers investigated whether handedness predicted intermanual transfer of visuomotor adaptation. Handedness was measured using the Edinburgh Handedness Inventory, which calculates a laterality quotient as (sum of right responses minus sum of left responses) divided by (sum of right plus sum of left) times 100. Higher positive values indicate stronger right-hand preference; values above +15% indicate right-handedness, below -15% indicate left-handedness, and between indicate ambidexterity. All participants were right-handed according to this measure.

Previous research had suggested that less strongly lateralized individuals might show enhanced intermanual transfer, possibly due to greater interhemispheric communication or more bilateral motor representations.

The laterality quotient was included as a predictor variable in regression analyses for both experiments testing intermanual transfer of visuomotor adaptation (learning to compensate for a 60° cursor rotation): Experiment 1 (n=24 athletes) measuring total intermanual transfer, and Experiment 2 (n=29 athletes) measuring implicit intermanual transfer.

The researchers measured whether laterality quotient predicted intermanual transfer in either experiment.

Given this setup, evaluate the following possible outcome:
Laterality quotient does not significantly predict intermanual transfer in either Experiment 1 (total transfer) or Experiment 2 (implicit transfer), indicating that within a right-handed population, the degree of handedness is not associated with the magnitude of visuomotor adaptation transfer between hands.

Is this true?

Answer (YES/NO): NO